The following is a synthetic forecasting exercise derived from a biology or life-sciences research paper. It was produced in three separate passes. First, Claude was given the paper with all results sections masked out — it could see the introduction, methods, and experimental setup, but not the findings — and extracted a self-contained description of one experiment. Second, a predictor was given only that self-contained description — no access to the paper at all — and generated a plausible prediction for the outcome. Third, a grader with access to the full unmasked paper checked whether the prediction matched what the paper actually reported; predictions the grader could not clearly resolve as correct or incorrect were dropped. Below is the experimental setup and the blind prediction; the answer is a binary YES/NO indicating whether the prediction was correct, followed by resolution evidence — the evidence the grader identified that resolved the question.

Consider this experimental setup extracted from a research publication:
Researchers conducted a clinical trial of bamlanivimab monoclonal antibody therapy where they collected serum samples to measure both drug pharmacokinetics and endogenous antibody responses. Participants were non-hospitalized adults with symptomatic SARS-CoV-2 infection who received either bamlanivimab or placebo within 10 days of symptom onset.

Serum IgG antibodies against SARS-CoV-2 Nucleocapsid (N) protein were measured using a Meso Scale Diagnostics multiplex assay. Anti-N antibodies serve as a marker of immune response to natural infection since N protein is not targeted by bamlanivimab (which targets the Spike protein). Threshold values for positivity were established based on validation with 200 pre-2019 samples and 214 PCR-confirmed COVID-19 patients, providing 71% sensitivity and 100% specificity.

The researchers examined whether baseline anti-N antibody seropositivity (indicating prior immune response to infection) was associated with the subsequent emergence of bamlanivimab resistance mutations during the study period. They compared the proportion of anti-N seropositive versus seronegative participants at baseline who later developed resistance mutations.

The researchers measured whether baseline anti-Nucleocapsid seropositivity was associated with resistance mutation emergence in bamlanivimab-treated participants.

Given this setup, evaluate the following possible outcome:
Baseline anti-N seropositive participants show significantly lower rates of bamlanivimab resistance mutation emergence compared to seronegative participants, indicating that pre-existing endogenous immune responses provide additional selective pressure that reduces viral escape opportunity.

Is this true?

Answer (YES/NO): NO